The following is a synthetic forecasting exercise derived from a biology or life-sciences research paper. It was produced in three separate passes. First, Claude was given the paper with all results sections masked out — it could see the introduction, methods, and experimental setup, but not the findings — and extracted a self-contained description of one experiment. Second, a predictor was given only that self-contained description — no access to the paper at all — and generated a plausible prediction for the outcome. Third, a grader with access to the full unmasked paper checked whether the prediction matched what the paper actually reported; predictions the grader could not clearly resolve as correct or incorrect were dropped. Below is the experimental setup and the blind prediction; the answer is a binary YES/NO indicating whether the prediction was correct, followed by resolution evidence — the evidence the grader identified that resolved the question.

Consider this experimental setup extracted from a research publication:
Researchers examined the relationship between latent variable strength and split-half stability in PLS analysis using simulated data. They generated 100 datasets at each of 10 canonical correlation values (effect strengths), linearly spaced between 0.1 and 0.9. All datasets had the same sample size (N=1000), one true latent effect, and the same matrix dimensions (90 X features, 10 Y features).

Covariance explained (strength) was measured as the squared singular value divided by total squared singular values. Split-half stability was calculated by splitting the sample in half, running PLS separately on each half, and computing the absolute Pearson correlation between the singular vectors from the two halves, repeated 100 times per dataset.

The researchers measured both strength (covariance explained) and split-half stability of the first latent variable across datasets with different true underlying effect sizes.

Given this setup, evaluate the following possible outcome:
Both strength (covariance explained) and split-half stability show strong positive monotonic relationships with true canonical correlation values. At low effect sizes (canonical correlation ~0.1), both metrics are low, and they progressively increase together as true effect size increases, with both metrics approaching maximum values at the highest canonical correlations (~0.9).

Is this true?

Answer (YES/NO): YES